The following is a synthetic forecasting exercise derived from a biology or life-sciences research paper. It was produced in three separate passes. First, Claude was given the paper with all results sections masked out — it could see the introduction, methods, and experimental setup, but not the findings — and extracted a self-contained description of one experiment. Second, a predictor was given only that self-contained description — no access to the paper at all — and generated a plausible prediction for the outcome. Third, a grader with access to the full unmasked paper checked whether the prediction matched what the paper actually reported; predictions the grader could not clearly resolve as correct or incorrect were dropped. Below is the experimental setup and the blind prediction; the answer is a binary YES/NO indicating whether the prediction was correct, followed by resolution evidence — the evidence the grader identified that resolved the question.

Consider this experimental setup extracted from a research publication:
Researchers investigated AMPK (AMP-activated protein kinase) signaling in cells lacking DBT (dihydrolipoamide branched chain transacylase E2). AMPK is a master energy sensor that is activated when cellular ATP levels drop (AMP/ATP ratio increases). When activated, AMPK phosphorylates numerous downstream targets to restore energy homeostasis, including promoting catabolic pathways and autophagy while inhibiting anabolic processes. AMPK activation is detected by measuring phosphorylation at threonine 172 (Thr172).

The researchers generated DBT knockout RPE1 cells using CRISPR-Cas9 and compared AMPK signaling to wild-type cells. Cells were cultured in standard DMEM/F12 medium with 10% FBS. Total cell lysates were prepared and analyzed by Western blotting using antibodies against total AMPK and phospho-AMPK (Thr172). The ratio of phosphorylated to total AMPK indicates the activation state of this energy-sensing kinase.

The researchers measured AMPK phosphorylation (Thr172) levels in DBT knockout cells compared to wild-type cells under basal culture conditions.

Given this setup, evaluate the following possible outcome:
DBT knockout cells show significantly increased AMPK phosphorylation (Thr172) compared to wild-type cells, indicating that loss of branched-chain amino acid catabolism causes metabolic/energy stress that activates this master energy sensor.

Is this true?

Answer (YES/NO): NO